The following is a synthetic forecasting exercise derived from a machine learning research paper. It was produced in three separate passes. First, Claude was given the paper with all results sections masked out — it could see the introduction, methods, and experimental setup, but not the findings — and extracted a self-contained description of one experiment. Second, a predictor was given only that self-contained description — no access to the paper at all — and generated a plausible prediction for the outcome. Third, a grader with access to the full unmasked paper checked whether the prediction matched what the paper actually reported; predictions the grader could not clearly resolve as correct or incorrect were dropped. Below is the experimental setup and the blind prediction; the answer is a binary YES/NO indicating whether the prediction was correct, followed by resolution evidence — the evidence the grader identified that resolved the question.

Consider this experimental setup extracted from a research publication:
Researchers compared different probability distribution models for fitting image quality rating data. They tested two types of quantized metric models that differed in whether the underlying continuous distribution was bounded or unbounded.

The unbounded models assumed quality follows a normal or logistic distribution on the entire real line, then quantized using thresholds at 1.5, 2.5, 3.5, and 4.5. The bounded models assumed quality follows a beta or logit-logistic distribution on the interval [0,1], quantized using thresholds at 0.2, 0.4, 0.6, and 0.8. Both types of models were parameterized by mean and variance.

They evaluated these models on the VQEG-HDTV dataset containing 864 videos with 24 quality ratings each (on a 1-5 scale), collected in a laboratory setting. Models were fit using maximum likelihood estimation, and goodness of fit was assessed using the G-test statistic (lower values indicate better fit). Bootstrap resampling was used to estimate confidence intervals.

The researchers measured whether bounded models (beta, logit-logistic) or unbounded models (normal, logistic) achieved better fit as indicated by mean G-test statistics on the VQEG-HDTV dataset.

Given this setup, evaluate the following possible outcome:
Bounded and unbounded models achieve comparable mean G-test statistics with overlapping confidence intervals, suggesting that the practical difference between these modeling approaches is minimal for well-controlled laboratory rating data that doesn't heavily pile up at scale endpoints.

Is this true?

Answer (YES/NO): YES